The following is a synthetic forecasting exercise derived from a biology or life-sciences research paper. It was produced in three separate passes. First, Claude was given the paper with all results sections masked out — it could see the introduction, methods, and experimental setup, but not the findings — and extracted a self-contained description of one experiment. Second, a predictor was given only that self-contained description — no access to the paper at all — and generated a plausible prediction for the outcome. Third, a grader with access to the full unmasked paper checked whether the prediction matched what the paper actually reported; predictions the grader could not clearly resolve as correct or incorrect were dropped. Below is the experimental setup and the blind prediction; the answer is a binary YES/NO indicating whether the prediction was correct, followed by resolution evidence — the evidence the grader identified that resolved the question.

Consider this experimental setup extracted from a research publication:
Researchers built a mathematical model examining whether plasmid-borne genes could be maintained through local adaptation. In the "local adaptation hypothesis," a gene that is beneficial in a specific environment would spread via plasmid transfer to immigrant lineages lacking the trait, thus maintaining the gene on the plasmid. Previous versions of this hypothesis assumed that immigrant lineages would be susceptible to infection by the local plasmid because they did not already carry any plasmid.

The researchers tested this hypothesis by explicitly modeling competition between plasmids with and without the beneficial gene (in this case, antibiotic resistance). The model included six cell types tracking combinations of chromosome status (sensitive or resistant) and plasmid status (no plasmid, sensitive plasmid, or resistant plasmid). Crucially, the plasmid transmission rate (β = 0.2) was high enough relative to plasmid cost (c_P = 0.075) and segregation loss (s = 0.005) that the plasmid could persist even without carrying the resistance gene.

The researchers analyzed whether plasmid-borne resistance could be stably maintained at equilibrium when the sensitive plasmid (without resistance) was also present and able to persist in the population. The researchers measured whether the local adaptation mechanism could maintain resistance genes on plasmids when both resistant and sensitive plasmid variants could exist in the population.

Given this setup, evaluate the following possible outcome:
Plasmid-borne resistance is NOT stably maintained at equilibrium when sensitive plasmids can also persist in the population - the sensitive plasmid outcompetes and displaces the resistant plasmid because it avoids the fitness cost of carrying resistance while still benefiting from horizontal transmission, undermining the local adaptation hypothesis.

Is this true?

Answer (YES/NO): NO